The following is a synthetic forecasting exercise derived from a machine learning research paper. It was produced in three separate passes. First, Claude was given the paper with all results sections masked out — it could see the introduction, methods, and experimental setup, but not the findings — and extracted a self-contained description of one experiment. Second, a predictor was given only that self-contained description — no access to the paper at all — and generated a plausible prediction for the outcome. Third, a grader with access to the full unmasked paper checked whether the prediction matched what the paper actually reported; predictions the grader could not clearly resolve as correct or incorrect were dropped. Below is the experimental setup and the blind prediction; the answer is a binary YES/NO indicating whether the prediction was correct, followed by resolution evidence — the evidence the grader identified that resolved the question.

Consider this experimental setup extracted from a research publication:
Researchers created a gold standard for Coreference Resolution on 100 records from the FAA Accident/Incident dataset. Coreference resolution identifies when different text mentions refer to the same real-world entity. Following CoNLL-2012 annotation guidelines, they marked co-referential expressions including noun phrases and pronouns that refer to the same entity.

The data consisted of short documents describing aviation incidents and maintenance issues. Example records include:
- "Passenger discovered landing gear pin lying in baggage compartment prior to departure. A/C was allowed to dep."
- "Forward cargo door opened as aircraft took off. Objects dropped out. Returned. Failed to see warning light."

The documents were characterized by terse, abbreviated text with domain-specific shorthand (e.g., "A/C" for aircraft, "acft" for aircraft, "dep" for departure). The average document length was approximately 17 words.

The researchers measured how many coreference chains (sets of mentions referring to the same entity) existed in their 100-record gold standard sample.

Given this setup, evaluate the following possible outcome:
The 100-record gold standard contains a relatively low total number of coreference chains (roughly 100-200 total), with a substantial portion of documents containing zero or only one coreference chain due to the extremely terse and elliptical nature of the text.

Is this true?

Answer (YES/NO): NO